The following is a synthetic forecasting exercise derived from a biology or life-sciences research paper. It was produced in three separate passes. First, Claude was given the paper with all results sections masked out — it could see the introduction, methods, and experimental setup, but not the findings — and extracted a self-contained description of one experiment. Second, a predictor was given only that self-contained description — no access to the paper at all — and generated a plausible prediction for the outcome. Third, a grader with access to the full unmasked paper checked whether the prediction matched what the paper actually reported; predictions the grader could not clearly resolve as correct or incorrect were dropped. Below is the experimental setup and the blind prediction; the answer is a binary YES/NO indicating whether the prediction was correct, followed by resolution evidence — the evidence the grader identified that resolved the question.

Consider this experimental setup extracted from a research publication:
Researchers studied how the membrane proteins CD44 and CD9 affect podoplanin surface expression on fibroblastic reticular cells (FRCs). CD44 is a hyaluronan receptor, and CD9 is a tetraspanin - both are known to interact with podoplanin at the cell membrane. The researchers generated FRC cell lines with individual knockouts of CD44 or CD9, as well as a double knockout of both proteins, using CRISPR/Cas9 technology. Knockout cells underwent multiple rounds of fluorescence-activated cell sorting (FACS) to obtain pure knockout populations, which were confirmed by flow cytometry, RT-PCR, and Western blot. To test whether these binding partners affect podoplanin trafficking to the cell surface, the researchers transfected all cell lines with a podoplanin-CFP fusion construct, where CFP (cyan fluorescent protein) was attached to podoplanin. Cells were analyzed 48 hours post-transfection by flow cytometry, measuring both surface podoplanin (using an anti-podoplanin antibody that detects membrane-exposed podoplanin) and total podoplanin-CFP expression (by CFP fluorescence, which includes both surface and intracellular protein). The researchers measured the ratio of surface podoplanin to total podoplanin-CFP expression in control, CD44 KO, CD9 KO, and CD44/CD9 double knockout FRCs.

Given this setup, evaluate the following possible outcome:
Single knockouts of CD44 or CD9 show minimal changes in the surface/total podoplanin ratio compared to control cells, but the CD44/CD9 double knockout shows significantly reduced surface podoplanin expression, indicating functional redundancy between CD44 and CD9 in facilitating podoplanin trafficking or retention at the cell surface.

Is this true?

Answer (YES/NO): NO